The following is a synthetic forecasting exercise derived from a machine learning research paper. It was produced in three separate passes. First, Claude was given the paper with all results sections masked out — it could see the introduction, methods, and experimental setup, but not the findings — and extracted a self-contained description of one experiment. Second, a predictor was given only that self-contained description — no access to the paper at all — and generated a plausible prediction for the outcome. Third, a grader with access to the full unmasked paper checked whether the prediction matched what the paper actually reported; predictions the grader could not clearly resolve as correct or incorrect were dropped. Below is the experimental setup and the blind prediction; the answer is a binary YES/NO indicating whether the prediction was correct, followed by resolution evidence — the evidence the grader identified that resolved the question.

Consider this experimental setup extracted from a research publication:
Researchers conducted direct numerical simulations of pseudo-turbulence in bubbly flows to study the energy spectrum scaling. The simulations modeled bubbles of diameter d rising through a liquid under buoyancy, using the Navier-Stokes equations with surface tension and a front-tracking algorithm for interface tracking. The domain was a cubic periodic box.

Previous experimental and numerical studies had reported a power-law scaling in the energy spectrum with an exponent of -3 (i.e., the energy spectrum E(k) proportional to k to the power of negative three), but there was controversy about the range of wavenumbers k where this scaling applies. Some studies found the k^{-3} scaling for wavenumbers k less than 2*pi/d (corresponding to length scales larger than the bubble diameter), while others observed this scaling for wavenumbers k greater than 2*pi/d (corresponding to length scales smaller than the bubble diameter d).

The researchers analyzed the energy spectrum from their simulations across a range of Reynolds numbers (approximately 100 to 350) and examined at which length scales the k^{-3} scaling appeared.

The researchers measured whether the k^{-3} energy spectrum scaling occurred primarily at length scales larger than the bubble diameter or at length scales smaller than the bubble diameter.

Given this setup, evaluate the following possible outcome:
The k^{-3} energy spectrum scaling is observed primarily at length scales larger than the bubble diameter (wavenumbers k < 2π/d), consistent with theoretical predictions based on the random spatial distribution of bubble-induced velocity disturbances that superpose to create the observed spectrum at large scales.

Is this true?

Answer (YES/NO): NO